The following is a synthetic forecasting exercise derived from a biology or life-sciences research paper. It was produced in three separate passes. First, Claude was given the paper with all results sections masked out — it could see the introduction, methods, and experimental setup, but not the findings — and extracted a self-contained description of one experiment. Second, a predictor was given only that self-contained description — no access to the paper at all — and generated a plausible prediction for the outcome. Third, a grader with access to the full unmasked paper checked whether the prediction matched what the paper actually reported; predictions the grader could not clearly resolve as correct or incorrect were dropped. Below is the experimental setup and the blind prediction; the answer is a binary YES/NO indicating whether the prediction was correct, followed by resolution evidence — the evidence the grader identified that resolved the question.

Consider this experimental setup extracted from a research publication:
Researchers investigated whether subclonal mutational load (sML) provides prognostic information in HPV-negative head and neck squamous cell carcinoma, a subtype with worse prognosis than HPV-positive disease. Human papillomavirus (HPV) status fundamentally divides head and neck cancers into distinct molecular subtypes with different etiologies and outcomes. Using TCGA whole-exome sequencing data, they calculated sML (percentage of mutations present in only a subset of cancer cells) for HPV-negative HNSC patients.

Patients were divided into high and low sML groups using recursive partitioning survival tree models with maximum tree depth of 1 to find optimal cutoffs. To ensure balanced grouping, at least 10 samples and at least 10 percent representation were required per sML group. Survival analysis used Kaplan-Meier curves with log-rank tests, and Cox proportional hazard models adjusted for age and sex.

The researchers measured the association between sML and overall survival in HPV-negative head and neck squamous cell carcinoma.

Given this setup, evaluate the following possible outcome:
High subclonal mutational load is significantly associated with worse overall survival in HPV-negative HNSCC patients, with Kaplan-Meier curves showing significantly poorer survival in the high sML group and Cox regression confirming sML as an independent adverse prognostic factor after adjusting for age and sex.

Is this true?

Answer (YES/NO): NO